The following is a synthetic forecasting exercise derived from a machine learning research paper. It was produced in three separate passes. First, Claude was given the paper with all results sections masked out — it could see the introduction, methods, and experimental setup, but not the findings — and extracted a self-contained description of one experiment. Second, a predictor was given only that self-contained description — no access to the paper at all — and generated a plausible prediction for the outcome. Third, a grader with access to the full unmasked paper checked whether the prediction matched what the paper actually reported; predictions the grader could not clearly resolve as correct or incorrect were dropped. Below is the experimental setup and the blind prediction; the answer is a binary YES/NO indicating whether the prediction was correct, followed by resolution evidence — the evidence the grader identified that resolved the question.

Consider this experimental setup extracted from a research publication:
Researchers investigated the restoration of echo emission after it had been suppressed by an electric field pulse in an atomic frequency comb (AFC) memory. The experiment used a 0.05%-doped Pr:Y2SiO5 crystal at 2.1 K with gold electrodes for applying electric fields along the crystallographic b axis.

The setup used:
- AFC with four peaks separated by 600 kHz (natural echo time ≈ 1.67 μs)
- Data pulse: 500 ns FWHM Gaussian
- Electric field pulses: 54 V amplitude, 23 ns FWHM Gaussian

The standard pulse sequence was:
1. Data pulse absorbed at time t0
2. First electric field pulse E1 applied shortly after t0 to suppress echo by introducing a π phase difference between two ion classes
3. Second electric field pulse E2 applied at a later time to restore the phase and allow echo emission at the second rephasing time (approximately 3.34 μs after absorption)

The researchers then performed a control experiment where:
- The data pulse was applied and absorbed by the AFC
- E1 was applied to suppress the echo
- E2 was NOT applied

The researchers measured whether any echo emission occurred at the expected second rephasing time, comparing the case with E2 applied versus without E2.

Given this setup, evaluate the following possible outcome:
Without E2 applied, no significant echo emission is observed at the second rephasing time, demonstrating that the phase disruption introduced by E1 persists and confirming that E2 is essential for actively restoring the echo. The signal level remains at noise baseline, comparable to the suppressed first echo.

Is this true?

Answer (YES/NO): YES